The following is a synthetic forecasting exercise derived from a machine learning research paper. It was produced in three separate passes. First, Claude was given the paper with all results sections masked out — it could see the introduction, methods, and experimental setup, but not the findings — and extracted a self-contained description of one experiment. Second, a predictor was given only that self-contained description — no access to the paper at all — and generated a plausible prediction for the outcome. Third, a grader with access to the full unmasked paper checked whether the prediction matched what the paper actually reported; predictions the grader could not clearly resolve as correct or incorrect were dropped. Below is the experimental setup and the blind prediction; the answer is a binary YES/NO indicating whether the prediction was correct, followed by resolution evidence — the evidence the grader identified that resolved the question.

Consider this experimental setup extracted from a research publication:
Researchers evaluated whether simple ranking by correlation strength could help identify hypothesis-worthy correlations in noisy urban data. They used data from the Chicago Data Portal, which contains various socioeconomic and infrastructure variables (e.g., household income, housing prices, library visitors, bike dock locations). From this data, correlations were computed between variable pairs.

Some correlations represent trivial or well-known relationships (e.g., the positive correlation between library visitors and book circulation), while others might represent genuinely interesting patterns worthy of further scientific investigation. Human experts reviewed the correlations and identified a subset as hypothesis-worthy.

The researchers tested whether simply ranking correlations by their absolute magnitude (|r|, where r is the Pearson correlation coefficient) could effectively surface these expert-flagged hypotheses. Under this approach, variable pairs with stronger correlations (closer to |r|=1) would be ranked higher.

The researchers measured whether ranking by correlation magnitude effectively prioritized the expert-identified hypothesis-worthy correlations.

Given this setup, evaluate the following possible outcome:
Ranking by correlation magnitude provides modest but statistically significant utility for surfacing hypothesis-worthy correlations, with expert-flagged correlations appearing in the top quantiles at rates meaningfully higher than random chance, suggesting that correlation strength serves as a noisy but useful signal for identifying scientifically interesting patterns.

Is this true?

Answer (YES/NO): NO